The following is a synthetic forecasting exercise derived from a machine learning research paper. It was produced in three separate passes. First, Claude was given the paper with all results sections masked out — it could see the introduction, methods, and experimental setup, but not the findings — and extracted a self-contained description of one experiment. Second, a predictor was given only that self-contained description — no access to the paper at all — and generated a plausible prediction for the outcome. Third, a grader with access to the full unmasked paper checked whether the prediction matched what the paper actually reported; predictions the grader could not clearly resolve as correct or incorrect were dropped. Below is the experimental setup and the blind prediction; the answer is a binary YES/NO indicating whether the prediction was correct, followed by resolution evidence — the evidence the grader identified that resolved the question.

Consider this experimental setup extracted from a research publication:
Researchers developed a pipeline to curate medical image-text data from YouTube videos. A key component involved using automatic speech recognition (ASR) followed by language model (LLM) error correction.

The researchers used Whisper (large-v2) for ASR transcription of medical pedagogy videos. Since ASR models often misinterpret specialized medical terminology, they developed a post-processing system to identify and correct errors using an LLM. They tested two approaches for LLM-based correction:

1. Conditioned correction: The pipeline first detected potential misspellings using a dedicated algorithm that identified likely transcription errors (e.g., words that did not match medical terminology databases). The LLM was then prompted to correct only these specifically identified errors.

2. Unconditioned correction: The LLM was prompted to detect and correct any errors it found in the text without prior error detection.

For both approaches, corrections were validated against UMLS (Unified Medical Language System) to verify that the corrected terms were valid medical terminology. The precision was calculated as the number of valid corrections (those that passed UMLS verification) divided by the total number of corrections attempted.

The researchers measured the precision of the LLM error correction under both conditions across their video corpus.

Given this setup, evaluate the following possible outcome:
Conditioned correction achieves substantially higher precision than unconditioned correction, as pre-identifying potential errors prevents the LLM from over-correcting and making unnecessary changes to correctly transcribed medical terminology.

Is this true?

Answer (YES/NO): YES